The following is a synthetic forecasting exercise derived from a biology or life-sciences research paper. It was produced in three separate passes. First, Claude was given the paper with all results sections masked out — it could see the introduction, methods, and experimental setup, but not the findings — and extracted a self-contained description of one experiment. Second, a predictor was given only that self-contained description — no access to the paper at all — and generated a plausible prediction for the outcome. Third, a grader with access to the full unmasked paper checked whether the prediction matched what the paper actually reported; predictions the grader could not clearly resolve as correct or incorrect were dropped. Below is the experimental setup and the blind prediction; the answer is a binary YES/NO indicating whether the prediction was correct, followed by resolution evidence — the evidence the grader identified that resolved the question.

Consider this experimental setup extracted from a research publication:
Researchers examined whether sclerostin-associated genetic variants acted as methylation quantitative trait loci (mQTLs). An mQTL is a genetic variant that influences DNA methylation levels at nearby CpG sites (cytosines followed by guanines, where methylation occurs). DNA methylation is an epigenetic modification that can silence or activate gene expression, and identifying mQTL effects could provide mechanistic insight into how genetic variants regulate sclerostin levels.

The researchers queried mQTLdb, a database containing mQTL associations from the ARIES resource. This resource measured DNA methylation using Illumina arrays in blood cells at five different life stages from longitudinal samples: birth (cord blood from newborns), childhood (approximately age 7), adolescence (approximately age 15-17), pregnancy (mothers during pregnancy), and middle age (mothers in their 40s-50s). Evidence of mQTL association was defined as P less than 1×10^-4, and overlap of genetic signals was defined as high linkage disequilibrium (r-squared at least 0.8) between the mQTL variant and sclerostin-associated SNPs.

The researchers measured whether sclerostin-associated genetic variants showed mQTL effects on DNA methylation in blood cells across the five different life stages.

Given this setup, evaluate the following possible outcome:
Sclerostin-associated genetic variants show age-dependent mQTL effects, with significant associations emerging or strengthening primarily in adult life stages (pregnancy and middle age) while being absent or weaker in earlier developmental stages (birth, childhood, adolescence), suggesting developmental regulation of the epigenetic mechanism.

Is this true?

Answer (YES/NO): NO